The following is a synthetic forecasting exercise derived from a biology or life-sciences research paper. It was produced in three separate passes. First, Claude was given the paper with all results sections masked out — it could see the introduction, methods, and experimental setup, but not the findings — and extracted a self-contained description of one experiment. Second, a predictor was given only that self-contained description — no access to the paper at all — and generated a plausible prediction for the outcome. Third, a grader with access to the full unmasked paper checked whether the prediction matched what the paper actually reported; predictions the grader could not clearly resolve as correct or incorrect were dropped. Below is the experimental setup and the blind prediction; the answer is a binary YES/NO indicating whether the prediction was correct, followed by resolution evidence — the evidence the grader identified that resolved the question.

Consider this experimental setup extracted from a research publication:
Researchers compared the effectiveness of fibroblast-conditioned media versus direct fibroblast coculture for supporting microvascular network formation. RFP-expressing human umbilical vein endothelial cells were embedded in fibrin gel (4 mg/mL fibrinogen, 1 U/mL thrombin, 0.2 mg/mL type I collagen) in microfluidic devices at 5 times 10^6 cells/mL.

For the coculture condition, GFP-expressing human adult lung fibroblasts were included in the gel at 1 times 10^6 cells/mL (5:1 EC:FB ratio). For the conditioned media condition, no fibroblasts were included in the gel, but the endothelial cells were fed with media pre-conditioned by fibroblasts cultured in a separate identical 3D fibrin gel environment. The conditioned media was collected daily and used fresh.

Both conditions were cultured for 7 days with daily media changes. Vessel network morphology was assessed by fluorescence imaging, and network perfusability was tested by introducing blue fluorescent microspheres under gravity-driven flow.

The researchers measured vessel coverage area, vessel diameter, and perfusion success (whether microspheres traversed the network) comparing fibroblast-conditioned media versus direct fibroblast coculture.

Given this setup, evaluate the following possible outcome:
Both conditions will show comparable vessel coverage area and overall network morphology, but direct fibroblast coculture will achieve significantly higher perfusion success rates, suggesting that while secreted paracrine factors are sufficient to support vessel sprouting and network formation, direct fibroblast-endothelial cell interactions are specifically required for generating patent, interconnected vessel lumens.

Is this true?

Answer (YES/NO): NO